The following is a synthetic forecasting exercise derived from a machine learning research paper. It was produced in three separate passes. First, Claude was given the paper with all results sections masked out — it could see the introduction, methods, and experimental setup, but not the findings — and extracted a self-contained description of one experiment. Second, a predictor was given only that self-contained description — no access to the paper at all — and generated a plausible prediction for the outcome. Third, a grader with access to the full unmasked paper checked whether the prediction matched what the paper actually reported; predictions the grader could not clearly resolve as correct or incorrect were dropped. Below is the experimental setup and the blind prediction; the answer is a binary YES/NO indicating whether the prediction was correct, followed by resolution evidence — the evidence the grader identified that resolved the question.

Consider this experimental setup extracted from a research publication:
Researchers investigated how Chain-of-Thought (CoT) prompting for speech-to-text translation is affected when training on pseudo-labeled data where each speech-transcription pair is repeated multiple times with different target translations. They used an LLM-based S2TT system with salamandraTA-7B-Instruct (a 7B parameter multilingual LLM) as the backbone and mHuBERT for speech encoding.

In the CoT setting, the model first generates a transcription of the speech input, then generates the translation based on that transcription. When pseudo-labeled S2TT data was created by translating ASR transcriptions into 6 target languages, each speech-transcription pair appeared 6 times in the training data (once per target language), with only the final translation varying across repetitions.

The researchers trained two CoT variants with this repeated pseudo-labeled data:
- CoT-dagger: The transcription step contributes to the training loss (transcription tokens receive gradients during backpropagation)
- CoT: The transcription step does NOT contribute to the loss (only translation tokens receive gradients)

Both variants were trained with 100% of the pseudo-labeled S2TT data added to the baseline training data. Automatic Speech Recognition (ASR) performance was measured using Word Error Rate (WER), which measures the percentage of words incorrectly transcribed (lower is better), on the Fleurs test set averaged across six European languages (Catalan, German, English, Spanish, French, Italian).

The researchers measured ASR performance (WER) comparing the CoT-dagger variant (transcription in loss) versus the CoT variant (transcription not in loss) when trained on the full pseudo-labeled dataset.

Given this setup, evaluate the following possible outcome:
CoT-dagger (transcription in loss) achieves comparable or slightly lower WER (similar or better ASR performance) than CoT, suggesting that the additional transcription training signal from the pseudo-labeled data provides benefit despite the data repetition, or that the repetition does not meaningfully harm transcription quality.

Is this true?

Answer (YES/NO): NO